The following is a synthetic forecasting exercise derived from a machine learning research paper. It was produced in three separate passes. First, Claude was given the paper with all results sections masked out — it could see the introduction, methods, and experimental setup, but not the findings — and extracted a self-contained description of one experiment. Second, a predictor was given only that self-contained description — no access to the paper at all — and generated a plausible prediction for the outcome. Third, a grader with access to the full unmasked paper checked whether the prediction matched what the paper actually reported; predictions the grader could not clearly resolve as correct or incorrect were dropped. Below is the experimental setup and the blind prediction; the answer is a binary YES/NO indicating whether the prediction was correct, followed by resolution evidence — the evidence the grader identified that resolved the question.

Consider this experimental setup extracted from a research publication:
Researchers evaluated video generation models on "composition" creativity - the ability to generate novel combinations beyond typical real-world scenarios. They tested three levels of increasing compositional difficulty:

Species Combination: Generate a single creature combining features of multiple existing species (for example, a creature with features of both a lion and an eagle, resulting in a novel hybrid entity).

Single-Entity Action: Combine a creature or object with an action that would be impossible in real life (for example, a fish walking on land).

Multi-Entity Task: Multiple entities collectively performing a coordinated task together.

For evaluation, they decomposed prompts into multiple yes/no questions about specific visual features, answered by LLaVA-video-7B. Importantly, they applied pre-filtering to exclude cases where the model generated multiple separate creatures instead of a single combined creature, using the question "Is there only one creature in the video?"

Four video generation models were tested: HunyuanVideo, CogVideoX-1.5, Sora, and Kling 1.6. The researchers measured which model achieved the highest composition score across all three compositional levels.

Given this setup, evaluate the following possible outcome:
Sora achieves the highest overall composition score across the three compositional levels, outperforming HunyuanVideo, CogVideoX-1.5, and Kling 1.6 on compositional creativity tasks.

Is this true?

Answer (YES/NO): YES